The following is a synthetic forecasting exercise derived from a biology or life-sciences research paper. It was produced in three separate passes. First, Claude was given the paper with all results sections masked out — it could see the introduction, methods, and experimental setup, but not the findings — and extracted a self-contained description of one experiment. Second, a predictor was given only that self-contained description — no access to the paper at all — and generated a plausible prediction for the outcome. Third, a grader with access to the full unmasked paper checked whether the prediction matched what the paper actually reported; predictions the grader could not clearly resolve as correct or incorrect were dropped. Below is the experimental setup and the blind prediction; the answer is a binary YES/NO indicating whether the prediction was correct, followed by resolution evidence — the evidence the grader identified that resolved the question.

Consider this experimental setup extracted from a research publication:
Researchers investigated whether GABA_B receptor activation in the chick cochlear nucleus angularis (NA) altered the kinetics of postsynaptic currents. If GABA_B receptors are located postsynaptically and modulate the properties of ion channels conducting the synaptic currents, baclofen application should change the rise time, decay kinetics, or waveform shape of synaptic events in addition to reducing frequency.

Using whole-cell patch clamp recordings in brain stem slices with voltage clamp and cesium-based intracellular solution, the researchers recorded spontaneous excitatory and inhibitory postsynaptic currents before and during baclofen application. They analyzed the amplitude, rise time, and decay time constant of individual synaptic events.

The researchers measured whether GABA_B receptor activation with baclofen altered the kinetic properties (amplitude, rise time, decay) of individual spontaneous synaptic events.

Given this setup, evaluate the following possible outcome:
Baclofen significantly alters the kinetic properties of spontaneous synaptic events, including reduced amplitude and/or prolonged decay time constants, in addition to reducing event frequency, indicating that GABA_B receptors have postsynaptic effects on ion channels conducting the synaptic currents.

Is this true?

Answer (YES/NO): NO